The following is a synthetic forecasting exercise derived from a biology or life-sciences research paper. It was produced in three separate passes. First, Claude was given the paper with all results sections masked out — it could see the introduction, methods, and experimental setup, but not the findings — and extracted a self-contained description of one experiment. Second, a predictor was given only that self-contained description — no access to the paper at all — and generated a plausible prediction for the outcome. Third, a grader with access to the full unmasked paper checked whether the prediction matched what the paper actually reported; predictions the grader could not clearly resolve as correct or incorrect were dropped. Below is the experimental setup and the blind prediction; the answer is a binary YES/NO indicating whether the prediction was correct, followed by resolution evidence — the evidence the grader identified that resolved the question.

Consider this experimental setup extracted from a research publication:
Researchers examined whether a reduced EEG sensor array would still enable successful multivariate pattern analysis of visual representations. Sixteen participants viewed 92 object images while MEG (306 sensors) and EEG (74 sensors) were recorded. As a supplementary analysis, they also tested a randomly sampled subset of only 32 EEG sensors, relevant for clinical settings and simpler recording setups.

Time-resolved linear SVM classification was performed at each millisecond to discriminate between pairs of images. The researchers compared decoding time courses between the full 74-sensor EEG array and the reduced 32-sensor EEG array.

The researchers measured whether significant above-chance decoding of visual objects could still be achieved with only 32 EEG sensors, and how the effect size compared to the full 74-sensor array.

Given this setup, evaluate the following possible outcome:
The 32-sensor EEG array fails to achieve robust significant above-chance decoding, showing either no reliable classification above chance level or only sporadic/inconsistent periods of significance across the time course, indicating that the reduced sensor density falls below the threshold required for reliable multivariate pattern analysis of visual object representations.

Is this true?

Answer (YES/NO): NO